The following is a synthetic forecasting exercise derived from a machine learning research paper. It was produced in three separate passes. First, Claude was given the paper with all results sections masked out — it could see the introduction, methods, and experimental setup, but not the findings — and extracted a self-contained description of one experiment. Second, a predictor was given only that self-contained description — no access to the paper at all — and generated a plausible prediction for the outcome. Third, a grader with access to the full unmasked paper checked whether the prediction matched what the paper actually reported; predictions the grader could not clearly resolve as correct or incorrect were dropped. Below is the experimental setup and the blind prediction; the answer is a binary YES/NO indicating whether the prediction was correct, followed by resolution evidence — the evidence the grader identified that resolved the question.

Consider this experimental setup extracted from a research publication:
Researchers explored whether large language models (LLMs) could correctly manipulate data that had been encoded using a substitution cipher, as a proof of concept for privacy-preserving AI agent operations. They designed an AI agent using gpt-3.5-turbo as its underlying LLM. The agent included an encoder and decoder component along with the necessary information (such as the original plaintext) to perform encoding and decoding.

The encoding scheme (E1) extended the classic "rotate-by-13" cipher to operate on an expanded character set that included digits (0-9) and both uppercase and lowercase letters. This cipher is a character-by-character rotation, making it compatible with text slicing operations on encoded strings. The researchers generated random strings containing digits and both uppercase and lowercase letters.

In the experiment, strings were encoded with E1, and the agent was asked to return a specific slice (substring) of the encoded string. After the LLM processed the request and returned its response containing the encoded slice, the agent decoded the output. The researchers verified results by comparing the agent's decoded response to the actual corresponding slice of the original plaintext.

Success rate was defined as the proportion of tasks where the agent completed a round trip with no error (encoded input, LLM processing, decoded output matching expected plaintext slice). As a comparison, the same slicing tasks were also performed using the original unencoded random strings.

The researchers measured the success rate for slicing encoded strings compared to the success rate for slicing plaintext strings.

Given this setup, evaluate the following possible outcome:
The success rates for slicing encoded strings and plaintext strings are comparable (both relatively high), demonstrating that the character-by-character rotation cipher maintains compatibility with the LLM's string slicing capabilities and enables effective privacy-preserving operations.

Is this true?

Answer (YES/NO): NO